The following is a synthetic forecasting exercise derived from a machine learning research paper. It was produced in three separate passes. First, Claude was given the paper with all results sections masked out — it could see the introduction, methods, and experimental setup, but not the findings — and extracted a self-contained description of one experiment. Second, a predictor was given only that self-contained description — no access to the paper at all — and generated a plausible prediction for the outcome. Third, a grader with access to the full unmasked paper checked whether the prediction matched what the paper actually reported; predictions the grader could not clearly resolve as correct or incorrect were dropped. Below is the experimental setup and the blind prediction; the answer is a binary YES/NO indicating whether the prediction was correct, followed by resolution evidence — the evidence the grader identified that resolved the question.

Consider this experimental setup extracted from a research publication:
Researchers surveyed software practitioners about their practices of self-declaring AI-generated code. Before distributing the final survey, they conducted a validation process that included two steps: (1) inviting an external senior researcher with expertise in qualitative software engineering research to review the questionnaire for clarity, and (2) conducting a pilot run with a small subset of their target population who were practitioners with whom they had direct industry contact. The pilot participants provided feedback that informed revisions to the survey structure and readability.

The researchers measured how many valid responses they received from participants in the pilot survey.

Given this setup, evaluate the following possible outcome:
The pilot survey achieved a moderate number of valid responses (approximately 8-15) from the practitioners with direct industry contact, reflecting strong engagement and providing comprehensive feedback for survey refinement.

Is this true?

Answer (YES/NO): YES